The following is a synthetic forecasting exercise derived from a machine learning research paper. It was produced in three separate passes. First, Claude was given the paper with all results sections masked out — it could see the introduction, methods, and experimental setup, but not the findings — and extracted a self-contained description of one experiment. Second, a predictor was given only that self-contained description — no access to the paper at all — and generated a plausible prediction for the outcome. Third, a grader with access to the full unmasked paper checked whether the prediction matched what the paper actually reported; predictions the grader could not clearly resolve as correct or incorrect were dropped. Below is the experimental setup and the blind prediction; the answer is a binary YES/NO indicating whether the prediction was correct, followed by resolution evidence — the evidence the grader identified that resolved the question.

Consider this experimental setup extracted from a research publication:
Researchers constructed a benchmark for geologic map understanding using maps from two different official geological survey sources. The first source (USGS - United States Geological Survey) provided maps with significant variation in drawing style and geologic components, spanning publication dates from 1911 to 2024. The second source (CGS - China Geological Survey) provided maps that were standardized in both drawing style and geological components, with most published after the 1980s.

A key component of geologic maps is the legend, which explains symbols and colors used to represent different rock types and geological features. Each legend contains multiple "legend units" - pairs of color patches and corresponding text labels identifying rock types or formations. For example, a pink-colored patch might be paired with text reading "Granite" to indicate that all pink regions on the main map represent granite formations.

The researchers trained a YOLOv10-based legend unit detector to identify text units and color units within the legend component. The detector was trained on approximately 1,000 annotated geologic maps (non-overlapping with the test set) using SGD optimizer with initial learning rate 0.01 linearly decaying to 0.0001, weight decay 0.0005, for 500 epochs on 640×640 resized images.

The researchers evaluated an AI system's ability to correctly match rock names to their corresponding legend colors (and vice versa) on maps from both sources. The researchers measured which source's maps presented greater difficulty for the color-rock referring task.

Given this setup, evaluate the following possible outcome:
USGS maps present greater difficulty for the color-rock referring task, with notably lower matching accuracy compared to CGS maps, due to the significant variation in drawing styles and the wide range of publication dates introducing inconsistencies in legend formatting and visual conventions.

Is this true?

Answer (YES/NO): NO